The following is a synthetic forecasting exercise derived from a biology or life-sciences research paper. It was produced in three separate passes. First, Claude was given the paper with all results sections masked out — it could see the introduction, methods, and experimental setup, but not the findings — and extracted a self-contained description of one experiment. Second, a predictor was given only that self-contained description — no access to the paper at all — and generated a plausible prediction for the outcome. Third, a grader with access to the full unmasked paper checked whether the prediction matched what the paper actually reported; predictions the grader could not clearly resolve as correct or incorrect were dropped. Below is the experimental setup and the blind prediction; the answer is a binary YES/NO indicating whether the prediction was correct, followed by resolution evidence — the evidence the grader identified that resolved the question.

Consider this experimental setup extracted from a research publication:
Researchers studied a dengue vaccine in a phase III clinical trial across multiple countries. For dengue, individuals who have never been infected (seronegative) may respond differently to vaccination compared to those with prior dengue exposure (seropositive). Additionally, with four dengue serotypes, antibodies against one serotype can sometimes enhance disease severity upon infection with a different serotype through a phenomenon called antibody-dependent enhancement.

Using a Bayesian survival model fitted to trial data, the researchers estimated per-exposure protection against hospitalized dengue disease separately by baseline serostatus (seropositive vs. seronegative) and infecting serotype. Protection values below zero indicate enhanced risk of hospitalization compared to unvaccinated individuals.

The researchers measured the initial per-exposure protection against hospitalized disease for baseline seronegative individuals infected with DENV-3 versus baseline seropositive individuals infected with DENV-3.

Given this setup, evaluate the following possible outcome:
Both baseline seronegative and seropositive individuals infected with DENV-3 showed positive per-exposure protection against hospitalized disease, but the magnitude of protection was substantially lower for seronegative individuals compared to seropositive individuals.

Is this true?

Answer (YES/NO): NO